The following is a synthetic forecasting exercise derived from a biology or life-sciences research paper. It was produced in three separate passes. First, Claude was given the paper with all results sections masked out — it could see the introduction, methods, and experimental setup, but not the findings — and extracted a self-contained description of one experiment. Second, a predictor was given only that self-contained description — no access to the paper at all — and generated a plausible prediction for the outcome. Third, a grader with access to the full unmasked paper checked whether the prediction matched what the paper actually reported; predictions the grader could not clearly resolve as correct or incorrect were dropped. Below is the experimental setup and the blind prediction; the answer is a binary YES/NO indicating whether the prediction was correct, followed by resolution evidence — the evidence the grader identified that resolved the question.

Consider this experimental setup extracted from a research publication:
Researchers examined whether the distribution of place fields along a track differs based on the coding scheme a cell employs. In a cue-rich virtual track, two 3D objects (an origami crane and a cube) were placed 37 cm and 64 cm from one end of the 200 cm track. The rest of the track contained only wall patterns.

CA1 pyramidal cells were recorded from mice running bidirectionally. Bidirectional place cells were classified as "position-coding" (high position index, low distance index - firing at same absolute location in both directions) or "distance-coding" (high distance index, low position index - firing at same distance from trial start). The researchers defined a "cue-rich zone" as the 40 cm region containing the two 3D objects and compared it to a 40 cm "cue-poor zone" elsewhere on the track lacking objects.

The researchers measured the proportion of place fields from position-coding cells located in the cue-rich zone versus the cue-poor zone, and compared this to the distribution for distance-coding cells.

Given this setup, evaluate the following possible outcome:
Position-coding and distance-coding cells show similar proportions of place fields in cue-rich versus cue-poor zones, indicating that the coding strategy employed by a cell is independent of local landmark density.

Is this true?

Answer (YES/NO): NO